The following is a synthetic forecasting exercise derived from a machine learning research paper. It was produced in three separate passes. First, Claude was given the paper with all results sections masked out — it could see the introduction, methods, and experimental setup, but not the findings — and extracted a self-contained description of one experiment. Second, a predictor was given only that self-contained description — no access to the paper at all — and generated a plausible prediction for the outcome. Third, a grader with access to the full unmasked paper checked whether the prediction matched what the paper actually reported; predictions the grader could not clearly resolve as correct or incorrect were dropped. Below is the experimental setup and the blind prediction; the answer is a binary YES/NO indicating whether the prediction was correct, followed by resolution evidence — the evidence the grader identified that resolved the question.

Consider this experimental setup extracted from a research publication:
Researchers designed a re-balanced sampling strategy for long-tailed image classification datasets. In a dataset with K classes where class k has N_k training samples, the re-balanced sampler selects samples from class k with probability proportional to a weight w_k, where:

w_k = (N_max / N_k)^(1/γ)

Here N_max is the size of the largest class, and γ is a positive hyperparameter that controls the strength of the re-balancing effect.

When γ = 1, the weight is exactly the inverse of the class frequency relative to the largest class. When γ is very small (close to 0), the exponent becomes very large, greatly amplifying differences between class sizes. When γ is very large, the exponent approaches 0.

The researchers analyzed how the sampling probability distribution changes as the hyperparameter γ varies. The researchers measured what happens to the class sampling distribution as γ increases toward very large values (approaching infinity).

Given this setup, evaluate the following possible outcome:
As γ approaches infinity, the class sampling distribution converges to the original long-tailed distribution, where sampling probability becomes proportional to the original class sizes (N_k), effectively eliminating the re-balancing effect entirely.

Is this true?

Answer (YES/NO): NO